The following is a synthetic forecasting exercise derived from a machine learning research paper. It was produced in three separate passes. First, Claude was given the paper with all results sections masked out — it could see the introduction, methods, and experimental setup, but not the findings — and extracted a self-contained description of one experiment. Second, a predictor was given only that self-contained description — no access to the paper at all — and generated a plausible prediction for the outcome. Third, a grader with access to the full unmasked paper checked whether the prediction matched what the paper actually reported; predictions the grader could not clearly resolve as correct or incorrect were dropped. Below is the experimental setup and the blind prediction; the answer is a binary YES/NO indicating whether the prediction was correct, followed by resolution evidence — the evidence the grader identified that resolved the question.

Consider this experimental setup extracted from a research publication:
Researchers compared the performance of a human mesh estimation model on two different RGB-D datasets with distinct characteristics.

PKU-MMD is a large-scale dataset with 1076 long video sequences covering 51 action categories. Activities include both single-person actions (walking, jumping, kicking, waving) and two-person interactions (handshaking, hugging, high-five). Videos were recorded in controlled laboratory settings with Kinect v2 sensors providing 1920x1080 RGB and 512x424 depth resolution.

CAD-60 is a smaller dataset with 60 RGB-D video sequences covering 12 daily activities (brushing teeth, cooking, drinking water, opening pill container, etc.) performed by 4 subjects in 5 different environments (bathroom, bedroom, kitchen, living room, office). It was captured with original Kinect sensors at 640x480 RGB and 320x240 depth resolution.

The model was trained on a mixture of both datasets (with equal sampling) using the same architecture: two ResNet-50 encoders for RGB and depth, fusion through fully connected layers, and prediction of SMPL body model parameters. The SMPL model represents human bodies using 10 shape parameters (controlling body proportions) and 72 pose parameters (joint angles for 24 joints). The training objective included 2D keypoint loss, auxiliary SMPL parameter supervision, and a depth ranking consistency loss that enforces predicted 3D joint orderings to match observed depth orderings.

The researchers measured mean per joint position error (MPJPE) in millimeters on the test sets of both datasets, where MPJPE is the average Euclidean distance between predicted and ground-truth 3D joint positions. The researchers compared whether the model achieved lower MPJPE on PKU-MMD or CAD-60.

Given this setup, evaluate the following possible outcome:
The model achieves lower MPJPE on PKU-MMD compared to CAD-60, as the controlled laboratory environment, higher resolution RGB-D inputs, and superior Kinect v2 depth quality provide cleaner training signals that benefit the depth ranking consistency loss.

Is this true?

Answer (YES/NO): NO